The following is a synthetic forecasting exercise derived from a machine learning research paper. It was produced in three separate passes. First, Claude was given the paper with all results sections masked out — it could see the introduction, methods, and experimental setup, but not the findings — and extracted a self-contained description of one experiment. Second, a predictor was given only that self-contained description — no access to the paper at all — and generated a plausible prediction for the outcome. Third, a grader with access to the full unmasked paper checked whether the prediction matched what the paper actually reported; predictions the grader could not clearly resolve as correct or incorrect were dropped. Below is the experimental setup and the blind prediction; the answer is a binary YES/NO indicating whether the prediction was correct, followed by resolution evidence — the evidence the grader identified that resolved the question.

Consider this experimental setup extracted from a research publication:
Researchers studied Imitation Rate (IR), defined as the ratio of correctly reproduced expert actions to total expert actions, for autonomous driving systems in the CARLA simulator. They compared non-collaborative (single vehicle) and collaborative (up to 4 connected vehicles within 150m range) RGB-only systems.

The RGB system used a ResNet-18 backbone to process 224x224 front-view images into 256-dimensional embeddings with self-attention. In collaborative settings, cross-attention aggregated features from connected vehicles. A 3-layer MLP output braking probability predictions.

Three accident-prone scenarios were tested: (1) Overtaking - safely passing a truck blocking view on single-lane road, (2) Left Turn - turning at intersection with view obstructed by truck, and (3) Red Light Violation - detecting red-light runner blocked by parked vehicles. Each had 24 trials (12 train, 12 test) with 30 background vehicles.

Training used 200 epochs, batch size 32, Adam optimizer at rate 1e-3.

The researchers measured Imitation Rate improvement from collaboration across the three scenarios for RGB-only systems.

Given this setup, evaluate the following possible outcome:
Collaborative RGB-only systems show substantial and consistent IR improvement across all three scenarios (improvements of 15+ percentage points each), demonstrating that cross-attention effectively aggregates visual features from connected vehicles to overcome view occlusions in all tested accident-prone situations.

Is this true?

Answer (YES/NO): NO